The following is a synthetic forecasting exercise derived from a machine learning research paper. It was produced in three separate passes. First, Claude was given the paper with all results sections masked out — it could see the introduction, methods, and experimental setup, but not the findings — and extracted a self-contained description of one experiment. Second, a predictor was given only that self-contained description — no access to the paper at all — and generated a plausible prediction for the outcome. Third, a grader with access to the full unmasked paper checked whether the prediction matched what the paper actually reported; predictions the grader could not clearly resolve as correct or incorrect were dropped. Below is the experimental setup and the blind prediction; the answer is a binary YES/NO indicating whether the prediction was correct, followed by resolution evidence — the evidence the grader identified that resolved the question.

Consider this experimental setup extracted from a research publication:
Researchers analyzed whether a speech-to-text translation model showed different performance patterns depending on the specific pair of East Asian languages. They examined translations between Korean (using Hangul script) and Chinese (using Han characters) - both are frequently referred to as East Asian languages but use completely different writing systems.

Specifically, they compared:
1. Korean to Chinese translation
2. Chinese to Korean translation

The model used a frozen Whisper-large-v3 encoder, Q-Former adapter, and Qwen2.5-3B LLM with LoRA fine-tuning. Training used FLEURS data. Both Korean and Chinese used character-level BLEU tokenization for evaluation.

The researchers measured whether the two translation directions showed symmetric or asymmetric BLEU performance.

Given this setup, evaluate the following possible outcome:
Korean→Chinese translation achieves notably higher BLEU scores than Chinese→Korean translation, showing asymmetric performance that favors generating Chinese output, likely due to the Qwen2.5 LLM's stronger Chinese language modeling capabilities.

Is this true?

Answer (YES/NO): NO